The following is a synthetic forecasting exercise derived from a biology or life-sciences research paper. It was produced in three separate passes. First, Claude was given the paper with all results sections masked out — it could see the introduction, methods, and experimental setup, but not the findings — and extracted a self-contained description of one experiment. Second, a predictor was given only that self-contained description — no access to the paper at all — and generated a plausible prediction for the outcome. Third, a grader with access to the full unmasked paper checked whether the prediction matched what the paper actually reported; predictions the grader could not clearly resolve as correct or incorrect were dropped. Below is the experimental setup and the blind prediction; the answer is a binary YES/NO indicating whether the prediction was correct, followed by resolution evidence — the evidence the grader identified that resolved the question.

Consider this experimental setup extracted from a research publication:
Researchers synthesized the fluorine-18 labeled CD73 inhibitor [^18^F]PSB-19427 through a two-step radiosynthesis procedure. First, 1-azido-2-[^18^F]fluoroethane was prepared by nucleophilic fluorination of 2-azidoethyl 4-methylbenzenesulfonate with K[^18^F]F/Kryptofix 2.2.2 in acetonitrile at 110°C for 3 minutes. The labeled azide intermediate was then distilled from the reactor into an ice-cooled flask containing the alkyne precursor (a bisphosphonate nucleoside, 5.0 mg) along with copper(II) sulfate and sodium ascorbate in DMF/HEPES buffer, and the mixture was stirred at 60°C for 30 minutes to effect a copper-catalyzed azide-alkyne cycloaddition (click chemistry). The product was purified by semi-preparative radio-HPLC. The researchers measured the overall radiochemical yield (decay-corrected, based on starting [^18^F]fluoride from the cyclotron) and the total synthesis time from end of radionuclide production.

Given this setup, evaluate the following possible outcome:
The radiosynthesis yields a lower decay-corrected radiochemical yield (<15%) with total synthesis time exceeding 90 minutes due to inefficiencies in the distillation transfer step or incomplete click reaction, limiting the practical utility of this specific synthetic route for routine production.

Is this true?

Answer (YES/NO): NO